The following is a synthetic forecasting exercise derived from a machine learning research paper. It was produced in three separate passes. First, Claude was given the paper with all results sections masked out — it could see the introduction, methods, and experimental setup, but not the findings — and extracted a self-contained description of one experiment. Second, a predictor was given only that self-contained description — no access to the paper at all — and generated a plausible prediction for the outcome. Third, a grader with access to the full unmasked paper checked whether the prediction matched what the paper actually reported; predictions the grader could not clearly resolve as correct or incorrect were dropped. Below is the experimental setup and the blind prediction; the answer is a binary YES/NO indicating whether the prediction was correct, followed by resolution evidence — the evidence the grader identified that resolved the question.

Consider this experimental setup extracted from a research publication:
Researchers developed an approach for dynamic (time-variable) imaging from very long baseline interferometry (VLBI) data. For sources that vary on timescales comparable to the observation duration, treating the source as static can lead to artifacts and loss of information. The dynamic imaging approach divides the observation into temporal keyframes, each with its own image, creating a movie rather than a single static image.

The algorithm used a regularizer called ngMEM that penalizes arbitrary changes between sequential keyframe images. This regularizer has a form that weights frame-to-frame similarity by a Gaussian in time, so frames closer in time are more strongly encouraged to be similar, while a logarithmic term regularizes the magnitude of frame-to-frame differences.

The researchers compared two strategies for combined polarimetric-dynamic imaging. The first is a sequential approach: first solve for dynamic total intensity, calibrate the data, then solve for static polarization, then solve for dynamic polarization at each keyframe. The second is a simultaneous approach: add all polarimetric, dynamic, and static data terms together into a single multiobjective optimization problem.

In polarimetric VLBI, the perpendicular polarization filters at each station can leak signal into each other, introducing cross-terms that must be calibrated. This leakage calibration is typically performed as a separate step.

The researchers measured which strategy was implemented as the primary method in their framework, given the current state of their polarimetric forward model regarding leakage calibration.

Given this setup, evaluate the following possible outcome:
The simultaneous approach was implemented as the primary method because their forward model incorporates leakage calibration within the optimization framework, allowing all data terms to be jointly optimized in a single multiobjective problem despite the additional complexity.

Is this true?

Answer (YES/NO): NO